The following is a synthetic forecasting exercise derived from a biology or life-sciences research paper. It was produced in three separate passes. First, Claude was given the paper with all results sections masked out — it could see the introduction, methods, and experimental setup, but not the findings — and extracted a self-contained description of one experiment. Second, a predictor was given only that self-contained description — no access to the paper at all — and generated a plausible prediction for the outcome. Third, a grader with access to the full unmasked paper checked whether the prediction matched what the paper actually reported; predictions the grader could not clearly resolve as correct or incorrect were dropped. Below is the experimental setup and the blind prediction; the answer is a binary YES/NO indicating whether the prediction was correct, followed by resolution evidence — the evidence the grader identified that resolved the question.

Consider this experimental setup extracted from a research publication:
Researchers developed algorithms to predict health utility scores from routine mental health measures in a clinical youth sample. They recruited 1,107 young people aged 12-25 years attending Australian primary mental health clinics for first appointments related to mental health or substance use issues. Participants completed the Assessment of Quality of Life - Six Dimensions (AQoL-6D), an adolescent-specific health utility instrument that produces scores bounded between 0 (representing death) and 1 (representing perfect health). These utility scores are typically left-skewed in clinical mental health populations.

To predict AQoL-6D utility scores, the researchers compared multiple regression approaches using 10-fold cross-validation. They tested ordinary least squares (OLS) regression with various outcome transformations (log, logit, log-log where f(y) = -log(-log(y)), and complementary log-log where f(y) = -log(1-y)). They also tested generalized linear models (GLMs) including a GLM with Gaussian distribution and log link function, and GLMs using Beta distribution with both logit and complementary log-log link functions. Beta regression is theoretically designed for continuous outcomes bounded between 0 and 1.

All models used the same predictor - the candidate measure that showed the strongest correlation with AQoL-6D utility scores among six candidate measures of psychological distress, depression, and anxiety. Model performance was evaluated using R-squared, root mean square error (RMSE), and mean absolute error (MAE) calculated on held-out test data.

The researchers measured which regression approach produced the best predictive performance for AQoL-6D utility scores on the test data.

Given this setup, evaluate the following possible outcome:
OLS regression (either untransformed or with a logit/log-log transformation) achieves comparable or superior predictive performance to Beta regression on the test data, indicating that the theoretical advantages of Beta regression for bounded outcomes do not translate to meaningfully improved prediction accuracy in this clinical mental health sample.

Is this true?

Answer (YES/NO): NO